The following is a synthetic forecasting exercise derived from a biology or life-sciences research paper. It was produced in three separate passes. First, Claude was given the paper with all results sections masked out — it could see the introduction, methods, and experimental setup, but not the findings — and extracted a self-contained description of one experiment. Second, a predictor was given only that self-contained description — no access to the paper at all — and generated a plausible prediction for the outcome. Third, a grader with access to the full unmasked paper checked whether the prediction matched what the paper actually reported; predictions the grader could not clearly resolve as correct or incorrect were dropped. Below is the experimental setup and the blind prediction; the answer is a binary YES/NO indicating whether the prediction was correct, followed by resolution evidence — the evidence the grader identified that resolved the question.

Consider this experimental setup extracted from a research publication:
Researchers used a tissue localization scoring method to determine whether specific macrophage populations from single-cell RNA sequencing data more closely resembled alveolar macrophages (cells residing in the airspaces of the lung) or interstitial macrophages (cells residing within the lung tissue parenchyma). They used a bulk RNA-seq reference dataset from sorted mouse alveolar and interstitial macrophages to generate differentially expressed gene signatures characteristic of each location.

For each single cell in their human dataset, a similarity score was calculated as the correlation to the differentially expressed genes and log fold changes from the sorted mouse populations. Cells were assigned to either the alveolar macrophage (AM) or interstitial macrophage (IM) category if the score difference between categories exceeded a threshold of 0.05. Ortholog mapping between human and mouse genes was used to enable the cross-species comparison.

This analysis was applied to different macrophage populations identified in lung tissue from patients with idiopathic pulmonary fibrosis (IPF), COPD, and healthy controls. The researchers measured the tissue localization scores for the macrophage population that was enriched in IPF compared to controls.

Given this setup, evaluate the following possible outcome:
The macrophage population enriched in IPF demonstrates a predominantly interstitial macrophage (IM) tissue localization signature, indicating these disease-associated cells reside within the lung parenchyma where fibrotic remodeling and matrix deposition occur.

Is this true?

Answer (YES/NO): NO